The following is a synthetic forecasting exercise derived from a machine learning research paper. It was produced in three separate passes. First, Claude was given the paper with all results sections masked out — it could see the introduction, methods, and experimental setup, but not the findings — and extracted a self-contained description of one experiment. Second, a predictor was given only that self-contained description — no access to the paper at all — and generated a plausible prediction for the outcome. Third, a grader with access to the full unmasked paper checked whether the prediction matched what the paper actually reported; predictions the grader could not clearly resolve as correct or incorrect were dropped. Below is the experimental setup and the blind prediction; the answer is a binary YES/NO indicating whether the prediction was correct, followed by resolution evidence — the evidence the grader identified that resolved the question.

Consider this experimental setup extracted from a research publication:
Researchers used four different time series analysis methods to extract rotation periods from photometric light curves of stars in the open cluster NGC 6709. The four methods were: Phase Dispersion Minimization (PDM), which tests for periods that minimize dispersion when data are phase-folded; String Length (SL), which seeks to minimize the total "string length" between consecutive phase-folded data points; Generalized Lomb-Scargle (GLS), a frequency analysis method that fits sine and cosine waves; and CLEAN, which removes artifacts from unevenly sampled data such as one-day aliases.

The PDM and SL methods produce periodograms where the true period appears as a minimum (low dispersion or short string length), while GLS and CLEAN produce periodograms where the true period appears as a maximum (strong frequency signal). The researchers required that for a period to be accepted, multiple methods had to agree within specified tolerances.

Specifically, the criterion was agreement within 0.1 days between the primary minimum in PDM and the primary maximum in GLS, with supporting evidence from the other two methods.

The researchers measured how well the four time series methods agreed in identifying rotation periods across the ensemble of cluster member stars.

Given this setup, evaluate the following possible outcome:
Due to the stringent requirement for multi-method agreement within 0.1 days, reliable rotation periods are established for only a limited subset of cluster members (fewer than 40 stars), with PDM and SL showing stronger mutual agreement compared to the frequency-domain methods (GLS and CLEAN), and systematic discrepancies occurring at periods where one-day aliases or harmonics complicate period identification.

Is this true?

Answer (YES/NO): NO